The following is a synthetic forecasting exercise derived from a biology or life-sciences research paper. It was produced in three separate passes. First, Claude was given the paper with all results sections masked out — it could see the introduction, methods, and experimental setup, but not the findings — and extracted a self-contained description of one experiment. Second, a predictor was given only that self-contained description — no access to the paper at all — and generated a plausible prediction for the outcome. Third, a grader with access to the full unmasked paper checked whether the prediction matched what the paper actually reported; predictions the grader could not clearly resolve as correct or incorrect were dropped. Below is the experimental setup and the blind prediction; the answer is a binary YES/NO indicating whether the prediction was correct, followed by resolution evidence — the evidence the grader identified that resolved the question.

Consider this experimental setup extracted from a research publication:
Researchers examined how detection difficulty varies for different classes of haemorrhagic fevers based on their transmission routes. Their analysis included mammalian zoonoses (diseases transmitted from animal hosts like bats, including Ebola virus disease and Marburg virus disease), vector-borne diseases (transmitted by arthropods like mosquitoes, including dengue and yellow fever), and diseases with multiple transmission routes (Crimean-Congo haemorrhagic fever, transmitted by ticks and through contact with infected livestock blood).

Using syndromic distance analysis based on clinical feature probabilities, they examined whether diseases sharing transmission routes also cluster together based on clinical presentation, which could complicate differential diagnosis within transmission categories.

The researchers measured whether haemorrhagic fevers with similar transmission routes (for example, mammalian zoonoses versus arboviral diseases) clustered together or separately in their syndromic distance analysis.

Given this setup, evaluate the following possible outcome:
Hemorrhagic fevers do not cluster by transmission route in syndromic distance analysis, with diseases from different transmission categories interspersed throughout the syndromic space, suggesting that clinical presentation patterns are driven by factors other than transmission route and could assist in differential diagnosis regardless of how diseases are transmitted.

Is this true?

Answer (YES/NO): NO